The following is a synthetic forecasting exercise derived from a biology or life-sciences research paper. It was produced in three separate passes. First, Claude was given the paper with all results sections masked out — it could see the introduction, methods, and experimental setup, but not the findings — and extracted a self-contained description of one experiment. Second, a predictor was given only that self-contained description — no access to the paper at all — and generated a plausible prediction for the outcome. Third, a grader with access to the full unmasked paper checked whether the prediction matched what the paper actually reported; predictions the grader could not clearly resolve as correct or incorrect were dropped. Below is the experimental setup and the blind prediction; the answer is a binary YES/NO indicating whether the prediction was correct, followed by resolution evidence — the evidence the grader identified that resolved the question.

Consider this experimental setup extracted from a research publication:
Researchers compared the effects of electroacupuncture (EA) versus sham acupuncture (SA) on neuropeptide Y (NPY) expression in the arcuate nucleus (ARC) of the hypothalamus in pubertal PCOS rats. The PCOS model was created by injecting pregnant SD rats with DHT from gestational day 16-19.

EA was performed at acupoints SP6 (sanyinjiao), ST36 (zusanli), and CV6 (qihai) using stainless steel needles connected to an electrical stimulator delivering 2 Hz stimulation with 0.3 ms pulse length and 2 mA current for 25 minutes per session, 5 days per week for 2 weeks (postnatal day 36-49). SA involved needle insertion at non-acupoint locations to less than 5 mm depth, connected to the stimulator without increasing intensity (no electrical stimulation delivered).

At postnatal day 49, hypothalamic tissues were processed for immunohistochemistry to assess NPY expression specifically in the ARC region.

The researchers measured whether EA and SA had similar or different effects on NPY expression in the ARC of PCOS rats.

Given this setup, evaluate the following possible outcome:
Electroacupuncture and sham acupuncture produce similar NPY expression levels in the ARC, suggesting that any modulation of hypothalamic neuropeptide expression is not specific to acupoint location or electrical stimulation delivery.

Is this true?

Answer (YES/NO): YES